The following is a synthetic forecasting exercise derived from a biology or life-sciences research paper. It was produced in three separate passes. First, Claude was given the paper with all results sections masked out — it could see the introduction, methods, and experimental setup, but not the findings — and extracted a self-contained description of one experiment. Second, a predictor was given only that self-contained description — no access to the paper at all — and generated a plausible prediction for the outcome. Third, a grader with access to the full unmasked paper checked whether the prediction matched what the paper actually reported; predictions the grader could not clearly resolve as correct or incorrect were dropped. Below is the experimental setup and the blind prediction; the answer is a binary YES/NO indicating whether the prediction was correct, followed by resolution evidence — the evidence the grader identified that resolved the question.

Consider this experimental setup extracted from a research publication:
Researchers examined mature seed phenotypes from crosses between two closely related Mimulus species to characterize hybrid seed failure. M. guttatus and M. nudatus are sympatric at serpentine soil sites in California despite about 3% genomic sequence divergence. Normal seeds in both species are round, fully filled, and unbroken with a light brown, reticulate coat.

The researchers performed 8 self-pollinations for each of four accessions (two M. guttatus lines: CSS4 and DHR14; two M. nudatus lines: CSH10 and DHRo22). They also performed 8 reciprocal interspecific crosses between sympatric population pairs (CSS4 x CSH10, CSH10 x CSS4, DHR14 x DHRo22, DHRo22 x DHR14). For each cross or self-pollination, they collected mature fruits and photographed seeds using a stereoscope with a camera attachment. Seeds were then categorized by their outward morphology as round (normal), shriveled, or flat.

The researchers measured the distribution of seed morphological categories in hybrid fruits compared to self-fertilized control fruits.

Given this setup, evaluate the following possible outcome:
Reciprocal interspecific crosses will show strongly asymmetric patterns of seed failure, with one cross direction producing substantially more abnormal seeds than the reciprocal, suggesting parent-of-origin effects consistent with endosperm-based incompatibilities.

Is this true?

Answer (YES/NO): NO